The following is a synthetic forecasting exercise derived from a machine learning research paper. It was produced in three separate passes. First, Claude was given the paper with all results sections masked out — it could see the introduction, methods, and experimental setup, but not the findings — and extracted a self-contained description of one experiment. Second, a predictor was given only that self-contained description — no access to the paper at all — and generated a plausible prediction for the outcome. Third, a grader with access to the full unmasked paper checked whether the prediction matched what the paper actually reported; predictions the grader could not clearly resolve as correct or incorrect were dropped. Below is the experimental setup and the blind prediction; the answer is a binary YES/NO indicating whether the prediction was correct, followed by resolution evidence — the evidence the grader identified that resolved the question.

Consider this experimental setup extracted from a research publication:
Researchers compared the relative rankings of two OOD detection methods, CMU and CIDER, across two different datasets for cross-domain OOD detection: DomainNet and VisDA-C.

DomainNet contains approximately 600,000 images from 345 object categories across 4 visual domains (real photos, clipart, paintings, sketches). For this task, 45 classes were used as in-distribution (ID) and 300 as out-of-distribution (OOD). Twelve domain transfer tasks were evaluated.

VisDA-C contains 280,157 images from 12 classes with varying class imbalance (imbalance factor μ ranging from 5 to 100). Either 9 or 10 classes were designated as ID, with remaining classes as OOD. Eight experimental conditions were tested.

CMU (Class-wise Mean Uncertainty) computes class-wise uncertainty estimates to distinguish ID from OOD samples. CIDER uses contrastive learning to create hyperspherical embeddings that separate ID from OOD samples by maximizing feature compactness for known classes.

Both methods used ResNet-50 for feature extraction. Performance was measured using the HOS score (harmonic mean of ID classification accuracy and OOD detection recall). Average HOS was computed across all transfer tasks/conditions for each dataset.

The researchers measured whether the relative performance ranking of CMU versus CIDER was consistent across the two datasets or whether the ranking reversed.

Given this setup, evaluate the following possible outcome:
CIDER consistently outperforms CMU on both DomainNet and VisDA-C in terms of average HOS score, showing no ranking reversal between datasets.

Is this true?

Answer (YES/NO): YES